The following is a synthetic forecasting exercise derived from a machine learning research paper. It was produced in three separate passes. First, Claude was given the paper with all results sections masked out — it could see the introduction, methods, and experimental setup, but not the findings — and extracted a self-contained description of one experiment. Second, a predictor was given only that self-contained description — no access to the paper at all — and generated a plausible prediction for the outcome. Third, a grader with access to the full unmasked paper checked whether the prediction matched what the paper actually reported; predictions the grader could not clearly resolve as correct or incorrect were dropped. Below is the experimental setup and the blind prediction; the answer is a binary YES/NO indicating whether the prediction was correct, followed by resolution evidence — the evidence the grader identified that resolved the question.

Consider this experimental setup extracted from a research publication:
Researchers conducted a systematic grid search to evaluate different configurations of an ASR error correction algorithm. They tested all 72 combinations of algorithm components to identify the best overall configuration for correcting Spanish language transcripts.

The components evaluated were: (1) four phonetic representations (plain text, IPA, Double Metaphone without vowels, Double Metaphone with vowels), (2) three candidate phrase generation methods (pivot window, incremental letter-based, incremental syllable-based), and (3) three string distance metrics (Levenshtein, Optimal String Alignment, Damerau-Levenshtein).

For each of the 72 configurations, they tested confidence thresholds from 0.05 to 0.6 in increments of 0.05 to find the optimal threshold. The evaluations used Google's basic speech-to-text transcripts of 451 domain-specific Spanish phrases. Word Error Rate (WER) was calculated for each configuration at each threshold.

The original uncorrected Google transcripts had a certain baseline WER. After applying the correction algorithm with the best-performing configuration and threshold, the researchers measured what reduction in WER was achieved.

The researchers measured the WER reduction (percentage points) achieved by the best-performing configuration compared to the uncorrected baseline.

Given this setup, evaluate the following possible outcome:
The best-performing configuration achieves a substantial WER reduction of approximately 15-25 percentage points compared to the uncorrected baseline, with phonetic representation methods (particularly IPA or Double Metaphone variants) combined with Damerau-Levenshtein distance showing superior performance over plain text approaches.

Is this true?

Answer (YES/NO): NO